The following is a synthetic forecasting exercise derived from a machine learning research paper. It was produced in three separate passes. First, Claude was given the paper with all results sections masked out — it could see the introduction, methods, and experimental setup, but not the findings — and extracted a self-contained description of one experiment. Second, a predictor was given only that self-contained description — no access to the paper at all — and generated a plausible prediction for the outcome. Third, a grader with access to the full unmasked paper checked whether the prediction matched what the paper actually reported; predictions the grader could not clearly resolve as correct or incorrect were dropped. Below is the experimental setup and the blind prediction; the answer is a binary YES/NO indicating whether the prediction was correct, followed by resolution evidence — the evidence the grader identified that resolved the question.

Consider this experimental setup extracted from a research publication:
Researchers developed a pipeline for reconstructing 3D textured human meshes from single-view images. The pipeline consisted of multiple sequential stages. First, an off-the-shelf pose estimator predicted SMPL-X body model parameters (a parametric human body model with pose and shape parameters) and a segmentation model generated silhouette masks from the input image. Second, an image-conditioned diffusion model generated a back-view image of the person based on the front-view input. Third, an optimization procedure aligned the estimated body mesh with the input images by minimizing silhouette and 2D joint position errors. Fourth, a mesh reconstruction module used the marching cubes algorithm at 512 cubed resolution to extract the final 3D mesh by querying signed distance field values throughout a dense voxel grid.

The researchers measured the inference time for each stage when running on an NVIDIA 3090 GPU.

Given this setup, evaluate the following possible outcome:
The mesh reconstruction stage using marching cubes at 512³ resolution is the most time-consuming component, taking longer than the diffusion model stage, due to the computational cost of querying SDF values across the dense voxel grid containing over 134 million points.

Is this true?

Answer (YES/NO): YES